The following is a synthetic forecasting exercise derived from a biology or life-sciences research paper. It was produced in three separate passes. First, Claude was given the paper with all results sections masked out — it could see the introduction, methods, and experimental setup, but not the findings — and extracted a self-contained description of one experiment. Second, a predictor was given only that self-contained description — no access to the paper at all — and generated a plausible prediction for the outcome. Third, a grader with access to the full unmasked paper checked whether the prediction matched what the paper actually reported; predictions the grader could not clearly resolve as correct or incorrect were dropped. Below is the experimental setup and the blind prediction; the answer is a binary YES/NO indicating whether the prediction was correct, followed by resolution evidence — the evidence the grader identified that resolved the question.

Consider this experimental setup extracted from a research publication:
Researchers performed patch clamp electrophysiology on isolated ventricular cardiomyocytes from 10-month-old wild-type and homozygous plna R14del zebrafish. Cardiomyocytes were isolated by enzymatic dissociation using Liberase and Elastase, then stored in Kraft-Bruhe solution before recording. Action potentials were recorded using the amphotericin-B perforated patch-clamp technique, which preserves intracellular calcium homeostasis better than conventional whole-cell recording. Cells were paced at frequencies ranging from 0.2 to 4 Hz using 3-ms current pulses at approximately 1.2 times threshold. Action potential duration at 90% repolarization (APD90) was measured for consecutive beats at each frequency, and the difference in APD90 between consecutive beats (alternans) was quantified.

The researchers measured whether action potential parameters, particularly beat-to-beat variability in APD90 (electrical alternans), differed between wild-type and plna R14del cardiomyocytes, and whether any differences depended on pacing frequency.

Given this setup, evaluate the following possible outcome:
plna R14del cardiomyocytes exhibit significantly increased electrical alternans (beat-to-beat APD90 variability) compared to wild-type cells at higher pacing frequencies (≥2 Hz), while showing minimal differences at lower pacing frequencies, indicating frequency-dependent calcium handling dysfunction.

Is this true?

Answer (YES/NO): YES